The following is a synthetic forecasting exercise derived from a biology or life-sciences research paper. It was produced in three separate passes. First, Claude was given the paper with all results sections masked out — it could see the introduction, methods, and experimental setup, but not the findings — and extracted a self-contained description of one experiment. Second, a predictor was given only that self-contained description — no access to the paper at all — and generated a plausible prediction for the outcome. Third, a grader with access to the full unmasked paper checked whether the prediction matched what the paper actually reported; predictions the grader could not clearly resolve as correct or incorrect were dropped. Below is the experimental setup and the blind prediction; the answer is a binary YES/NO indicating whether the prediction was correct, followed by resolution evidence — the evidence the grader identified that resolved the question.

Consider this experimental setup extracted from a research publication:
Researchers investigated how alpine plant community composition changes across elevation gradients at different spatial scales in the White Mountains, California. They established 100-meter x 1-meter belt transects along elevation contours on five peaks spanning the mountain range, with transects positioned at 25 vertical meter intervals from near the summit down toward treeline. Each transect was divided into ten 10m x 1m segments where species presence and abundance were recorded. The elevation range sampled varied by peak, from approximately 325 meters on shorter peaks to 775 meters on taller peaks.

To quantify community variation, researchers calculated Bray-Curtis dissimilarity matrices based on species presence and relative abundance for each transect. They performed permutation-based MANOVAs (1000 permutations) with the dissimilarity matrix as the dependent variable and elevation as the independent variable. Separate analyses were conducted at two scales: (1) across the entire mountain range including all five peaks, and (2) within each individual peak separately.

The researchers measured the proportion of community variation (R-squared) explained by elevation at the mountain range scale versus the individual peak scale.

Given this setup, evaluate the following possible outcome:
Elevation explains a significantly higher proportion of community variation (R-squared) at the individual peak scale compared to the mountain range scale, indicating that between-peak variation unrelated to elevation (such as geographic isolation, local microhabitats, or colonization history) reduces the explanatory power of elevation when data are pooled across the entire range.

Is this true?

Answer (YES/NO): YES